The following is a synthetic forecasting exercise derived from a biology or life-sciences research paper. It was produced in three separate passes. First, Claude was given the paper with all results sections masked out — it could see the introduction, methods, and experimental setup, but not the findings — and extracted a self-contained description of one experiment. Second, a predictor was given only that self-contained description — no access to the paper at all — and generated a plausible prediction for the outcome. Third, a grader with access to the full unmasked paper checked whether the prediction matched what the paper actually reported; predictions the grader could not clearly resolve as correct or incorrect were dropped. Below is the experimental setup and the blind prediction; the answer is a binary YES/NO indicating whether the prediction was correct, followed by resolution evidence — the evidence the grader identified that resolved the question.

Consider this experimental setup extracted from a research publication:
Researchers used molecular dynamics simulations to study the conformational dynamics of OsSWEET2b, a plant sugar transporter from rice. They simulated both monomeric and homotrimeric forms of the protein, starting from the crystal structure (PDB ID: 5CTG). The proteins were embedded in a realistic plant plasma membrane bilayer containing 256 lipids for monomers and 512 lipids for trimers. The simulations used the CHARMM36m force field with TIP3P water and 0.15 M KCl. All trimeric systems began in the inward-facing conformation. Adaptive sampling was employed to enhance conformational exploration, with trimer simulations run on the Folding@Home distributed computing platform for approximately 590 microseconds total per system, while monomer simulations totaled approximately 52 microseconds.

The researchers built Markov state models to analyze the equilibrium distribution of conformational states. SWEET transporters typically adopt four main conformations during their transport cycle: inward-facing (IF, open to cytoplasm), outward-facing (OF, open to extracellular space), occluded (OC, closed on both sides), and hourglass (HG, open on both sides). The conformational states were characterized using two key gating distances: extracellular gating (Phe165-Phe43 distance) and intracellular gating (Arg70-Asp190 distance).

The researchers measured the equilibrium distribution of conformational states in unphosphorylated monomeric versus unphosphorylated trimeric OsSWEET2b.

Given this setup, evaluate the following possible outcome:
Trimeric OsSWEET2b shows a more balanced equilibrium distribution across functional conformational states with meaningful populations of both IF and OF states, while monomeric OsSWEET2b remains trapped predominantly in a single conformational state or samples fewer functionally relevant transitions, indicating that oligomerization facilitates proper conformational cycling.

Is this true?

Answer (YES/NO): NO